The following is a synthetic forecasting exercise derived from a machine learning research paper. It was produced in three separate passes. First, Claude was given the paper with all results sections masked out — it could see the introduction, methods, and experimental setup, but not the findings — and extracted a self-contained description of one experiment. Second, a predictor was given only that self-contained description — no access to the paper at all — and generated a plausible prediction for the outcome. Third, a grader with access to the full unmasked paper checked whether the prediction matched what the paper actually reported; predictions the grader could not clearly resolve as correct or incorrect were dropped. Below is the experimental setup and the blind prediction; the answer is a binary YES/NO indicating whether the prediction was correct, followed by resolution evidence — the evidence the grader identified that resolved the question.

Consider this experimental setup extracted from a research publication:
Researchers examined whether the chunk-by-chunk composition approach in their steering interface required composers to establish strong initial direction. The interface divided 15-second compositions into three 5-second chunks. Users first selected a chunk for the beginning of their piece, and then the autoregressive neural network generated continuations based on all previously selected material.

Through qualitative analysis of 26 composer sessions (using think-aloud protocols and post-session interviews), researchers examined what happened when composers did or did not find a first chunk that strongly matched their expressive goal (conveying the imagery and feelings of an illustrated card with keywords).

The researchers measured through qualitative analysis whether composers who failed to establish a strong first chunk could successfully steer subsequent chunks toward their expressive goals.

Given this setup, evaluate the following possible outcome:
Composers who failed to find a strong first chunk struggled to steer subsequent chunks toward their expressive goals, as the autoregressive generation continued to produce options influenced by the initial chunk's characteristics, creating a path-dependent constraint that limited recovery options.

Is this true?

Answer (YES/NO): YES